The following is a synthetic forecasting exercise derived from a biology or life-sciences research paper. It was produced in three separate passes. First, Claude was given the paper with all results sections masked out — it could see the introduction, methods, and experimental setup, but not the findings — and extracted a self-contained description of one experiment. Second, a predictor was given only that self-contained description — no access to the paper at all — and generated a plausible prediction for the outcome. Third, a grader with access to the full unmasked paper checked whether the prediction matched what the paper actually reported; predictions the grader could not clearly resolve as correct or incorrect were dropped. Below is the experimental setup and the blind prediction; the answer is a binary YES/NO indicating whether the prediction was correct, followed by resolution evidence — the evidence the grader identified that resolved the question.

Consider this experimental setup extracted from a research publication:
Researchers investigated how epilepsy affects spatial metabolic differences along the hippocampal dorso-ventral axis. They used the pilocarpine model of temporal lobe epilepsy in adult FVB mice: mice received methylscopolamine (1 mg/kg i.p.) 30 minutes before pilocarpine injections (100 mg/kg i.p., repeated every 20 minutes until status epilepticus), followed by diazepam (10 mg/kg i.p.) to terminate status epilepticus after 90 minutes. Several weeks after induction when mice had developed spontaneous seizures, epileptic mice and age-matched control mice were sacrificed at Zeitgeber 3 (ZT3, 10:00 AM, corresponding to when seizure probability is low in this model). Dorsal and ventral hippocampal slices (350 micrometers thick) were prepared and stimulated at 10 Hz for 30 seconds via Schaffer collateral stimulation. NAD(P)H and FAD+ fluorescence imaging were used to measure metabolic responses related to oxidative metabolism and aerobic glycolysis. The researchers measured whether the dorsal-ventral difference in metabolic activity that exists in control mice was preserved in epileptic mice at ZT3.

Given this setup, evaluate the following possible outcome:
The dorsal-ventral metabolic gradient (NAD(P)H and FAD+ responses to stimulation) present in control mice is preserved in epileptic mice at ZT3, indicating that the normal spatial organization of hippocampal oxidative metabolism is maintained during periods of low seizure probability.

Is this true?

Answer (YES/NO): NO